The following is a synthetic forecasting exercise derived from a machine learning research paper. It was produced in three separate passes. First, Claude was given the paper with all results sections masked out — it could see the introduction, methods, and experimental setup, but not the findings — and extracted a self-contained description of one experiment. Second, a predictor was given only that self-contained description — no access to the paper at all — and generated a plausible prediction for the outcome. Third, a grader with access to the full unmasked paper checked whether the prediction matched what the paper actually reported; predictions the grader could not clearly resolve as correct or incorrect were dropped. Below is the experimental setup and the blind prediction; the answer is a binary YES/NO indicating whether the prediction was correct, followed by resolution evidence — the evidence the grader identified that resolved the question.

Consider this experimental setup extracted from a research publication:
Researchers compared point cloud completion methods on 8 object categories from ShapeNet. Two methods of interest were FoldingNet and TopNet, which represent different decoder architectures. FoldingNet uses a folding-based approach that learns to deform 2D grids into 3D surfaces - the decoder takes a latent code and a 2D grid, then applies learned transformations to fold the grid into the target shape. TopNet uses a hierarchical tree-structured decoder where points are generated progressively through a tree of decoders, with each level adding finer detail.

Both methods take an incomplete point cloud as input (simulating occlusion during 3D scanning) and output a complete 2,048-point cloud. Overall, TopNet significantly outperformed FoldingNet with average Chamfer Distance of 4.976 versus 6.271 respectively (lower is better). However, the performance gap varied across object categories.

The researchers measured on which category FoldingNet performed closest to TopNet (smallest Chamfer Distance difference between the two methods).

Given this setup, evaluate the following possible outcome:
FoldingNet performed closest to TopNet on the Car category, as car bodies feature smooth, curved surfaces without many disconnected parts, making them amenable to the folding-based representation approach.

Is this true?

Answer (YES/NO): NO